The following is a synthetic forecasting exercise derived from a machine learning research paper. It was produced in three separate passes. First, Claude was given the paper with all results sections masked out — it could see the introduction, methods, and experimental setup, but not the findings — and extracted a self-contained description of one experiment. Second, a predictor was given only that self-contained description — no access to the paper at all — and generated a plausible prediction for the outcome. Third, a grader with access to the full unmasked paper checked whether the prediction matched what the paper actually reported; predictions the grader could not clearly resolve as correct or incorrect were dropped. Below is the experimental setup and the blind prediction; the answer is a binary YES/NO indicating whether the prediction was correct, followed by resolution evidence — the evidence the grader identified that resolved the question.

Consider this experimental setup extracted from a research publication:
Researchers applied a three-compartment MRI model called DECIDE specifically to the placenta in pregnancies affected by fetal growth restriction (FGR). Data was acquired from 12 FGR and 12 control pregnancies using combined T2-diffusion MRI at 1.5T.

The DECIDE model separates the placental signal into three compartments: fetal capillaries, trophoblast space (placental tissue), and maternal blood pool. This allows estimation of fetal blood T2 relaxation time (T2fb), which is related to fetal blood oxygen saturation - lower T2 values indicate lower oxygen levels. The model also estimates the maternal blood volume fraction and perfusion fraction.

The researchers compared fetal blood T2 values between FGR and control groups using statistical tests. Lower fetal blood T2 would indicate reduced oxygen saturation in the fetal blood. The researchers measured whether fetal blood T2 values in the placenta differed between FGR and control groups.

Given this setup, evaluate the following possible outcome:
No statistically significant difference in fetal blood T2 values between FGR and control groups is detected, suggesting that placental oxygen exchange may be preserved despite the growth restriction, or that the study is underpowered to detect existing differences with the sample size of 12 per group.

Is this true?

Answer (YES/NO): NO